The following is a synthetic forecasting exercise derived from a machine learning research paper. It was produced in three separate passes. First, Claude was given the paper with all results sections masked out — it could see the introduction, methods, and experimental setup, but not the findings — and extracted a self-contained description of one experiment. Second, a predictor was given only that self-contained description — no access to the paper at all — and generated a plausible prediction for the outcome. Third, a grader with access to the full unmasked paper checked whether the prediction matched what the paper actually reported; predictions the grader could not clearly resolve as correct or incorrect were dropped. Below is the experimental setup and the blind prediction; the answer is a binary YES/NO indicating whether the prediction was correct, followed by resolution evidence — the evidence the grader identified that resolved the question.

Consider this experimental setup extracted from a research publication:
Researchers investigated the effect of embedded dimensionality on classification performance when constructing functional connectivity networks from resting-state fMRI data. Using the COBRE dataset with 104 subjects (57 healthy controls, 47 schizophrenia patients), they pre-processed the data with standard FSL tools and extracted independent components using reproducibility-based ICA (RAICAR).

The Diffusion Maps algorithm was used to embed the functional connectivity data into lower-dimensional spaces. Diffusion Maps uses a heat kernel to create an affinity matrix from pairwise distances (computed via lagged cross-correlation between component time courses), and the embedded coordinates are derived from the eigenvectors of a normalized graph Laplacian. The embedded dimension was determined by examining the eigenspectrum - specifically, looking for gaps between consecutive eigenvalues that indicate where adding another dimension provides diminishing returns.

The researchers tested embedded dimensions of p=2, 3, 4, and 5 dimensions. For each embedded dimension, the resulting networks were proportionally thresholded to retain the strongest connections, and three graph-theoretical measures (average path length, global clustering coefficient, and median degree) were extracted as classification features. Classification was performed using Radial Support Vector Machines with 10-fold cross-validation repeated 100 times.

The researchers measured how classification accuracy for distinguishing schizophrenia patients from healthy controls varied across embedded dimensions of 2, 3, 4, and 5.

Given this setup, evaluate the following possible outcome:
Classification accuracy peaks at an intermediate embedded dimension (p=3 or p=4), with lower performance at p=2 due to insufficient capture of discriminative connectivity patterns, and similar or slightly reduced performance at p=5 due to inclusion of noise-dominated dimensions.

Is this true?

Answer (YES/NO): YES